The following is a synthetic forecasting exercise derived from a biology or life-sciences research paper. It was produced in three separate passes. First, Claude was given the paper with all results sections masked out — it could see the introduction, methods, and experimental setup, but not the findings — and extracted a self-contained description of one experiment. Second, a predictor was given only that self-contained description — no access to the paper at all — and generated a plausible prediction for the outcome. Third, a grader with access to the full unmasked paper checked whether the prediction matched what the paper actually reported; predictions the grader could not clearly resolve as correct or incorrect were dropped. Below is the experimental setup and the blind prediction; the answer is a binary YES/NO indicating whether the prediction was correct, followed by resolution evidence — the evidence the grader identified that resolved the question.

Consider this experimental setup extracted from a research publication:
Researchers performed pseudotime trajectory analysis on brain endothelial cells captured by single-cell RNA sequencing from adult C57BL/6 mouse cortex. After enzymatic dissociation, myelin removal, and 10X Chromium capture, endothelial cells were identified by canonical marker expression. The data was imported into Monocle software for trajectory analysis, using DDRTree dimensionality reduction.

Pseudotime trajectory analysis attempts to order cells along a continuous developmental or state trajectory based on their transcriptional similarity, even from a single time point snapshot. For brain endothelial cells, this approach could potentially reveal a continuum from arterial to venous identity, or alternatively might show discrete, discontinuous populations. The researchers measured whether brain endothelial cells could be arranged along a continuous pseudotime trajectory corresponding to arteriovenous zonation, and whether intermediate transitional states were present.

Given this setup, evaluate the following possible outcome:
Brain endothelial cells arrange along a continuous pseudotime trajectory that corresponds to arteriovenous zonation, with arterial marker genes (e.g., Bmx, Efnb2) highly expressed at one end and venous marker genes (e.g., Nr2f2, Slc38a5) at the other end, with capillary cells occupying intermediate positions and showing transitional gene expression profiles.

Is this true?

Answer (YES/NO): YES